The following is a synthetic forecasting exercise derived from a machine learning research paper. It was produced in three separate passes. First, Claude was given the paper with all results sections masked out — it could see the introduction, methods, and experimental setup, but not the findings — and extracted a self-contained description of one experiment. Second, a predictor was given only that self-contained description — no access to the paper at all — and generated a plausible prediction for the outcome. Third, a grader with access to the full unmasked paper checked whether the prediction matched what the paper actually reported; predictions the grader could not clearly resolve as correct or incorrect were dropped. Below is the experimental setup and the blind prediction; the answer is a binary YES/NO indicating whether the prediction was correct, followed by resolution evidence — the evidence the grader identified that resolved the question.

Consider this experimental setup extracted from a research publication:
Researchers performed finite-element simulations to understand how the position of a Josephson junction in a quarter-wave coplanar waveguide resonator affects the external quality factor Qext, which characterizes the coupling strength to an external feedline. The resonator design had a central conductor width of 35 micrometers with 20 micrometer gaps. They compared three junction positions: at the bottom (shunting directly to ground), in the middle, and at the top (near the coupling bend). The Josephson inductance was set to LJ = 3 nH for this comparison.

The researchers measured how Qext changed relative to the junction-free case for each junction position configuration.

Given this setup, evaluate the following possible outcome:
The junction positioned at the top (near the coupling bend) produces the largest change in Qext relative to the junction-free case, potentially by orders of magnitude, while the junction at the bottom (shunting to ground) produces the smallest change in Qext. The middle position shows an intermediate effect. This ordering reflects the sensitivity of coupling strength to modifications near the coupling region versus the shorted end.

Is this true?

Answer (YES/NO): NO